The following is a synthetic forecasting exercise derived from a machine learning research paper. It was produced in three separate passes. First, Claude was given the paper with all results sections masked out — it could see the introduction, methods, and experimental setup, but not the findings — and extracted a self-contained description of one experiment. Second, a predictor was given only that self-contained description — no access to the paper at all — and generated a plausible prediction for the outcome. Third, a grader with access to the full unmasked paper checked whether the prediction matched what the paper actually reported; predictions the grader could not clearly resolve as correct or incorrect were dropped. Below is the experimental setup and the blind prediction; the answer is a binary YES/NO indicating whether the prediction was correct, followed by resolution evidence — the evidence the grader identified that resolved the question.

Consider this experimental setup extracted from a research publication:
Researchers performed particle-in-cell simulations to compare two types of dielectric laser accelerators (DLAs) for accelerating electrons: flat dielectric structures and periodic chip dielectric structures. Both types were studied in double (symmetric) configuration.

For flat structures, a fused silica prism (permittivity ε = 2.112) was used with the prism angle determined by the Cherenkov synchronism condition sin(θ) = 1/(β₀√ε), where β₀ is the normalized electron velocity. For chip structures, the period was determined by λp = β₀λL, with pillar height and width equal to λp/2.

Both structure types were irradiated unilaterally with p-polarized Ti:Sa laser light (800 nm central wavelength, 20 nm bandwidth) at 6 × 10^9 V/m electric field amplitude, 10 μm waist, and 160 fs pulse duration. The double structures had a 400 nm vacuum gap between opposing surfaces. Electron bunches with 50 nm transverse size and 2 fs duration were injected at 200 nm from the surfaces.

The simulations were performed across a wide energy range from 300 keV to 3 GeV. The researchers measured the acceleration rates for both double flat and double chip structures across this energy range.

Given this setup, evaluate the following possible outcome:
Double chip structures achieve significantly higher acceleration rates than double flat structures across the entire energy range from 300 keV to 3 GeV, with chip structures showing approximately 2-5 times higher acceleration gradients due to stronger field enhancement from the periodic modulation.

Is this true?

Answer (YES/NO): NO